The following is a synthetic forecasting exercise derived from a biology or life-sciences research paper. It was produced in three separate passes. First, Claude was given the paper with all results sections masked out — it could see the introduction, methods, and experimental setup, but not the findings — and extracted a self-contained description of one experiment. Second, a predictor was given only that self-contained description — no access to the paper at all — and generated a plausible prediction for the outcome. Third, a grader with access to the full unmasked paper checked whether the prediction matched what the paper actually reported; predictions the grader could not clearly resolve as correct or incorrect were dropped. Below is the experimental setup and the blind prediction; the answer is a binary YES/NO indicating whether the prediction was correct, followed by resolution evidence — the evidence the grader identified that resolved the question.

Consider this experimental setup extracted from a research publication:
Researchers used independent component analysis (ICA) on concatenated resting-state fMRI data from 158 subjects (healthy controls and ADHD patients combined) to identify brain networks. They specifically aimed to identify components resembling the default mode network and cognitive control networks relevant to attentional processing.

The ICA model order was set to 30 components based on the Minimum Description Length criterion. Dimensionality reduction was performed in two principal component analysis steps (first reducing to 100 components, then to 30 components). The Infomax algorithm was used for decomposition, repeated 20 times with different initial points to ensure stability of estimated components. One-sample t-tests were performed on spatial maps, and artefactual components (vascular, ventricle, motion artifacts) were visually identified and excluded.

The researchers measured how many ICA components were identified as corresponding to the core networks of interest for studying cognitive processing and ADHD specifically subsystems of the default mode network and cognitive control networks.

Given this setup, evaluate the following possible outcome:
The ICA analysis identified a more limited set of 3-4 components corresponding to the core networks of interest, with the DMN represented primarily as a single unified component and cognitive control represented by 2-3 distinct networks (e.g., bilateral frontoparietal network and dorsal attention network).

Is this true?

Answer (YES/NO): NO